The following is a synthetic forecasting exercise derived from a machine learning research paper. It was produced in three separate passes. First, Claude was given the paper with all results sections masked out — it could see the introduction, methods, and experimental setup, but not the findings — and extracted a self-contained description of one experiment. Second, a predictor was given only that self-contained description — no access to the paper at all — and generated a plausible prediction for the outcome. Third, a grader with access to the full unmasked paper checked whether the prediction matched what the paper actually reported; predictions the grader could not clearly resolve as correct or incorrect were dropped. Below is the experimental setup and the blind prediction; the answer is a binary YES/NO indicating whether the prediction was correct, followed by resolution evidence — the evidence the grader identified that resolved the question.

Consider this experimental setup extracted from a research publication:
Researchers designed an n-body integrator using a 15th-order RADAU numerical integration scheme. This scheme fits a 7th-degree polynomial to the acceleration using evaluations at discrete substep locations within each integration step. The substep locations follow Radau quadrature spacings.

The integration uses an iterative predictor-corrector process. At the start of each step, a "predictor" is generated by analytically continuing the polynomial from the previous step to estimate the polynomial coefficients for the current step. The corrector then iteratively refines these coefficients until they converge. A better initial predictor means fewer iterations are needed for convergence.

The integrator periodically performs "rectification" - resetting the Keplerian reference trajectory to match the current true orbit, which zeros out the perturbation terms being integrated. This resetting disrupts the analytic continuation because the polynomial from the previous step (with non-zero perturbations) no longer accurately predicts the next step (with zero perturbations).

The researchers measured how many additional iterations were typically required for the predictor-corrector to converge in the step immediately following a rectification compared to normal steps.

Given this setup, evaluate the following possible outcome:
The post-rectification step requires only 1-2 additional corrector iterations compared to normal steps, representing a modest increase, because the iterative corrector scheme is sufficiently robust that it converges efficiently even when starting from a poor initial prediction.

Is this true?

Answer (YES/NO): NO